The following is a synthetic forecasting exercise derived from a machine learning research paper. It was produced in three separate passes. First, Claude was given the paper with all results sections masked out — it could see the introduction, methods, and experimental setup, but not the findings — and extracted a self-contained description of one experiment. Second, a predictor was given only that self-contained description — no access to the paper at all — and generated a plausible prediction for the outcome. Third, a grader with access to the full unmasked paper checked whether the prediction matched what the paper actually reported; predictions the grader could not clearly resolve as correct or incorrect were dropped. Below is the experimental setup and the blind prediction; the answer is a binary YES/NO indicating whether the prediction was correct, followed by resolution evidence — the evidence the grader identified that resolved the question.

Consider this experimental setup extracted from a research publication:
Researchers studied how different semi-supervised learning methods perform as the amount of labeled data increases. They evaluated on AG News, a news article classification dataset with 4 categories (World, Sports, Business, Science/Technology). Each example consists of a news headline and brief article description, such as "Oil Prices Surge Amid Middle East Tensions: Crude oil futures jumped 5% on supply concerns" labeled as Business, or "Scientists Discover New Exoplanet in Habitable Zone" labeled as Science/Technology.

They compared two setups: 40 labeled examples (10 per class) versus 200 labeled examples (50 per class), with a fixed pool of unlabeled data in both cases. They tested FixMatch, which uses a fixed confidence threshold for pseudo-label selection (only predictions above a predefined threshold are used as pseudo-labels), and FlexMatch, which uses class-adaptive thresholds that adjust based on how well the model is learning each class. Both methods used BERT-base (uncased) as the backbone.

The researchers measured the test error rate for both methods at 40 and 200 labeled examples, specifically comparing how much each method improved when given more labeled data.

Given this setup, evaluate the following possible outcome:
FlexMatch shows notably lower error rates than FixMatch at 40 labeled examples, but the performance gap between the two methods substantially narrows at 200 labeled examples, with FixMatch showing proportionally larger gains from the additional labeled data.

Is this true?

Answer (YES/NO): YES